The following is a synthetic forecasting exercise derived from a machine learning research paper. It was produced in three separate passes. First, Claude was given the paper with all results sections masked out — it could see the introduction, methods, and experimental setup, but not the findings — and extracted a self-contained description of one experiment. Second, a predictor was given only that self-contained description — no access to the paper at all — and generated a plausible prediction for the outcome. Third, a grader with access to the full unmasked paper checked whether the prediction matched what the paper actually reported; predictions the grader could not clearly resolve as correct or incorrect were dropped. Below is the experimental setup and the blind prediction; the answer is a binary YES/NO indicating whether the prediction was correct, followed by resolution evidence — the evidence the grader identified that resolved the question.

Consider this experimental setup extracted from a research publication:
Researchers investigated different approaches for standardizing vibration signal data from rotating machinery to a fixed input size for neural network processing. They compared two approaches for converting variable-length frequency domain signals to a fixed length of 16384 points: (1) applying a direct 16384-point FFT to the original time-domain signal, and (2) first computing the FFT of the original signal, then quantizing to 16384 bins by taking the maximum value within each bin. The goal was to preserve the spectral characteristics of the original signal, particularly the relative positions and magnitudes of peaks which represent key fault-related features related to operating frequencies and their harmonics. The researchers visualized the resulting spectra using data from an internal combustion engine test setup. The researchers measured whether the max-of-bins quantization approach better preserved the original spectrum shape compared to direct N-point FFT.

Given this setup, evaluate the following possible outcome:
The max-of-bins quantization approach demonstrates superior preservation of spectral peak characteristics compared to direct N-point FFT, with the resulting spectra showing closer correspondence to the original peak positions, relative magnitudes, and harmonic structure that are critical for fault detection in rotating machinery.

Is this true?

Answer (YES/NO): YES